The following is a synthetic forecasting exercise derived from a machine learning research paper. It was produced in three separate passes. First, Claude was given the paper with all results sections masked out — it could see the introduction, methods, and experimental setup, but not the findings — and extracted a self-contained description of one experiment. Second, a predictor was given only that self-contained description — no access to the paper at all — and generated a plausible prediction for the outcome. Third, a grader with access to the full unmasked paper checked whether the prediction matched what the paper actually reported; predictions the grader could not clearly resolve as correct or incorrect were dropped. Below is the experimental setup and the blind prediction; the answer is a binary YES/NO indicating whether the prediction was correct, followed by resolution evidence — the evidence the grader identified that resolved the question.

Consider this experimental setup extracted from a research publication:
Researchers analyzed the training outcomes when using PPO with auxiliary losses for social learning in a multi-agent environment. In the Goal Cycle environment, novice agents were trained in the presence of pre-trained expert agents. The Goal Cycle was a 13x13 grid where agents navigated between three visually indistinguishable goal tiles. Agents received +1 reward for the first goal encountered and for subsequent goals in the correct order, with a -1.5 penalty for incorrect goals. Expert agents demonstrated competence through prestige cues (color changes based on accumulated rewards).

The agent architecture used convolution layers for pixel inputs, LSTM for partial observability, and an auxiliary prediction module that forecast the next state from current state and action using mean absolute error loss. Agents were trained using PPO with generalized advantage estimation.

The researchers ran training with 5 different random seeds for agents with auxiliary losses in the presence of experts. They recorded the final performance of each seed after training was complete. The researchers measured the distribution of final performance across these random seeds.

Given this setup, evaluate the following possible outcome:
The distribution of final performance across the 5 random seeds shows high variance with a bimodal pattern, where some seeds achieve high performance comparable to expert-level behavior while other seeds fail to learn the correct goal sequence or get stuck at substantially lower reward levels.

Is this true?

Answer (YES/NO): YES